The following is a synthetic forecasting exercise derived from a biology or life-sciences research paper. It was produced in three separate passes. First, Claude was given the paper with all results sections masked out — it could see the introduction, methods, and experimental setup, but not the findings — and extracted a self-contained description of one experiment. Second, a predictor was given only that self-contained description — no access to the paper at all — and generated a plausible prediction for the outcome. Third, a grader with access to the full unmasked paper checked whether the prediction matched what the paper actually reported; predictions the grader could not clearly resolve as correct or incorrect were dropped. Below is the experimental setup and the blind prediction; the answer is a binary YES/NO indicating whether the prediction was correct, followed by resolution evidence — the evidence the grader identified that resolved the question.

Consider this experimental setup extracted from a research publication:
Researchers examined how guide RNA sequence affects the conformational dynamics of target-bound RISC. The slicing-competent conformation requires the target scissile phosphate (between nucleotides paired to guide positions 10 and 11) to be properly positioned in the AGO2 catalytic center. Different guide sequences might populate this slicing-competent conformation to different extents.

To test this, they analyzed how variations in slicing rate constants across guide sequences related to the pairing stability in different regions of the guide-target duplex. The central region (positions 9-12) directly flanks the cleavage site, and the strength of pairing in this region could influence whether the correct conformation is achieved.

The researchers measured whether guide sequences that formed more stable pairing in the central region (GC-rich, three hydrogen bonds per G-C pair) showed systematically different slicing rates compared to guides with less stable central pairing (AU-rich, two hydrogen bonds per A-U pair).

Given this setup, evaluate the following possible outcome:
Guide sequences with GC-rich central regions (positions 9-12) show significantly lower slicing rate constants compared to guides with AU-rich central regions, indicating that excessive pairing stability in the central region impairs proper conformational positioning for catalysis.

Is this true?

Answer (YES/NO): NO